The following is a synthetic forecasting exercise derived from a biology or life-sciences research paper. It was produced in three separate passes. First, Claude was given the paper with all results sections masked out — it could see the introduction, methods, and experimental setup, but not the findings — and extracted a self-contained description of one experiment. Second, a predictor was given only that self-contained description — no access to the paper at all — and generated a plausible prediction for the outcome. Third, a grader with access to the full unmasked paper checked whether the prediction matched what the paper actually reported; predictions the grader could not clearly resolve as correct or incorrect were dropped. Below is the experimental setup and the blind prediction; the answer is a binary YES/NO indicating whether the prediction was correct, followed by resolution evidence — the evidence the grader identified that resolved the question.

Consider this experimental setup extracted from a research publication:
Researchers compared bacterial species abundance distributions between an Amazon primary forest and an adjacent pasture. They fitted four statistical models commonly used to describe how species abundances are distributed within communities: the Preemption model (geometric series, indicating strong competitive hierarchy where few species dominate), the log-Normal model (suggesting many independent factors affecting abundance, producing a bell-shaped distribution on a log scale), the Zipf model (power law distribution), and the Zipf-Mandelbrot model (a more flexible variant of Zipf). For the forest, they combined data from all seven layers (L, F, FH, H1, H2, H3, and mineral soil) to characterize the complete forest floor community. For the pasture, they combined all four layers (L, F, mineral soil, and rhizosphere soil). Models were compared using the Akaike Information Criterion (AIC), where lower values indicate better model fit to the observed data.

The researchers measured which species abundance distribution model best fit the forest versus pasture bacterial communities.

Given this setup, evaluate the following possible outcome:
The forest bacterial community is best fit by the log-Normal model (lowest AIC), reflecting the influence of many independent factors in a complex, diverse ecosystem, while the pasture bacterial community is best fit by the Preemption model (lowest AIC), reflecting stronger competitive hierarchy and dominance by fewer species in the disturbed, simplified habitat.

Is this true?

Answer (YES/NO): NO